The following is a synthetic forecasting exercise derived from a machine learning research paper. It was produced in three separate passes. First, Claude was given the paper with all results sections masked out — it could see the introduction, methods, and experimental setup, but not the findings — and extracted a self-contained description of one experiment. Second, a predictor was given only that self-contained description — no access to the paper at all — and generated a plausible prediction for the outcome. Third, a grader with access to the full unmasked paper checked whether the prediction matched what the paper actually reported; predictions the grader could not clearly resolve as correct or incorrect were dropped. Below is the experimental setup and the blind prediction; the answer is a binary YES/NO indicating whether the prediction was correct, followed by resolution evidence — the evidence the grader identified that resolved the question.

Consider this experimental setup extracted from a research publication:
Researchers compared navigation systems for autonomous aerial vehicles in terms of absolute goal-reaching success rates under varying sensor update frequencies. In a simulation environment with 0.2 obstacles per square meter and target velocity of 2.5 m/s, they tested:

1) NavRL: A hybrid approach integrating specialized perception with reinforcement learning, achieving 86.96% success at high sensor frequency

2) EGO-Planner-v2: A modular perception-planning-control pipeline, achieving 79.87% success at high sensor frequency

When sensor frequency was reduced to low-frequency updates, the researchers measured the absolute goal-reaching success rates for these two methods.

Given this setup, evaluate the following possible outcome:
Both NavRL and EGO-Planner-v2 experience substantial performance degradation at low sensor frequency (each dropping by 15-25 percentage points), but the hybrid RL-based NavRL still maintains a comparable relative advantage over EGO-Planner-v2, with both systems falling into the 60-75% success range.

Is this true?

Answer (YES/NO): NO